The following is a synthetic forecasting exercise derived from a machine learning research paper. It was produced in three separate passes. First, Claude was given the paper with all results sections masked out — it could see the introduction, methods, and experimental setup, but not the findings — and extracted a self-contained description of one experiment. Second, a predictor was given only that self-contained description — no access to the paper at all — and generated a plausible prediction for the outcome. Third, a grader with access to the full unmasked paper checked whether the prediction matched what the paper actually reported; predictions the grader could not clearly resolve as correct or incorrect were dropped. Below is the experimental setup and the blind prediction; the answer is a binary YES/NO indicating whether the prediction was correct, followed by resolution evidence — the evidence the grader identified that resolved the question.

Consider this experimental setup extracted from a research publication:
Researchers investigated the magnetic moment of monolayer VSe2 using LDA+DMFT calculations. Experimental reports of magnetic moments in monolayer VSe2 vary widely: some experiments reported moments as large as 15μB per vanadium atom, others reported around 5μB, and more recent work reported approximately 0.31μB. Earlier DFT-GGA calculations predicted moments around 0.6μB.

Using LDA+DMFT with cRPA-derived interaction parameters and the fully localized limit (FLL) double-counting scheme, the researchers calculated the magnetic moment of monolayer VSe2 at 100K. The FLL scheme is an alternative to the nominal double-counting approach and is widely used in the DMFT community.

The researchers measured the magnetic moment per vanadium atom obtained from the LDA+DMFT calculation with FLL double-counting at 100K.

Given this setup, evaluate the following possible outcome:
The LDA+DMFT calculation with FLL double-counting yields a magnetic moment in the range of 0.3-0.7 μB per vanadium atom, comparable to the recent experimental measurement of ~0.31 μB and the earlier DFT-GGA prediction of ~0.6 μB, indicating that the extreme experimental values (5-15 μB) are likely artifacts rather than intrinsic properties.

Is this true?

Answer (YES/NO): YES